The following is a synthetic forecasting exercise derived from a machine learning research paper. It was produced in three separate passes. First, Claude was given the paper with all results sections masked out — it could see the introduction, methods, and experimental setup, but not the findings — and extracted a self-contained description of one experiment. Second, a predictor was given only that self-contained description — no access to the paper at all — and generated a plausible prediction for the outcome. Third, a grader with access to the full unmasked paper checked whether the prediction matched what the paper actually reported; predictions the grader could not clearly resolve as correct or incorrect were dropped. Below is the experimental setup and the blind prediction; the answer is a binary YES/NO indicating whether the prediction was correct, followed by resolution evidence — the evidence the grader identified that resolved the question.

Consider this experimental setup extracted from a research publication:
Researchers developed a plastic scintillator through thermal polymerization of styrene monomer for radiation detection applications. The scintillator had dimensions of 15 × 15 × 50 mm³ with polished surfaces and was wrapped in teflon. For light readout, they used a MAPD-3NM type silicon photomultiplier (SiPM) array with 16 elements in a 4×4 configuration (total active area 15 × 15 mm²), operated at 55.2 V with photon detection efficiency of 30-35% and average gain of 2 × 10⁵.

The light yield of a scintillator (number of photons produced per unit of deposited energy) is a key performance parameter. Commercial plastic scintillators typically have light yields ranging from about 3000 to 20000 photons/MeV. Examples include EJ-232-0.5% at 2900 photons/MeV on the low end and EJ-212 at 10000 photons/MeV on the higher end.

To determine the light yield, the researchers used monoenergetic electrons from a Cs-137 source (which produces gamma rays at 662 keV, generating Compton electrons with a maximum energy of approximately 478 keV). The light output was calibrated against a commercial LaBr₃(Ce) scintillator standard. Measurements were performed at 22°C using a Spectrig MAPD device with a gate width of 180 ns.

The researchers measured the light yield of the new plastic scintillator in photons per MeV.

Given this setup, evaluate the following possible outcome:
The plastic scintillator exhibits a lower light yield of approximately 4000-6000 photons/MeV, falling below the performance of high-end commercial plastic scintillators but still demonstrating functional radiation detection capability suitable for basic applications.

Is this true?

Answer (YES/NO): NO